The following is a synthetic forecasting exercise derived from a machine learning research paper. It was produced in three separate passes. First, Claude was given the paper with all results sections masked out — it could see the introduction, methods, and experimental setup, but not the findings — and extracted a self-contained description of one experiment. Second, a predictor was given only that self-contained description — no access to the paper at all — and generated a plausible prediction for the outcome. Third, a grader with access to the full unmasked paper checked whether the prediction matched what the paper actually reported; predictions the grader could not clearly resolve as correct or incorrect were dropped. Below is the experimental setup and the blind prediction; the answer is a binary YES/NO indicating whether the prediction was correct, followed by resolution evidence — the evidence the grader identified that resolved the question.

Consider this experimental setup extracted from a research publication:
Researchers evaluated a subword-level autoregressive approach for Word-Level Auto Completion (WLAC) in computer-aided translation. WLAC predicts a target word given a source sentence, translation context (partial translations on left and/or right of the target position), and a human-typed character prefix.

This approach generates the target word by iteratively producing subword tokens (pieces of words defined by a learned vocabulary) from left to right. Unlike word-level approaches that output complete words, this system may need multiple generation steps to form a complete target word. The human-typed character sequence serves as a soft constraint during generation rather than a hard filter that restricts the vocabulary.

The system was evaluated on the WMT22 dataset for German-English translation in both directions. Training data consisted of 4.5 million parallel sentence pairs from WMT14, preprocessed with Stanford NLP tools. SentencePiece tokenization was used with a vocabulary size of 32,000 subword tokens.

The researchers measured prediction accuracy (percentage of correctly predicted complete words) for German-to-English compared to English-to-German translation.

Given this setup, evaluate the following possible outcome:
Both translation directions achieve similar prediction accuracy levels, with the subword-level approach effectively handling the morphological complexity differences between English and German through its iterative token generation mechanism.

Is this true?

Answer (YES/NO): NO